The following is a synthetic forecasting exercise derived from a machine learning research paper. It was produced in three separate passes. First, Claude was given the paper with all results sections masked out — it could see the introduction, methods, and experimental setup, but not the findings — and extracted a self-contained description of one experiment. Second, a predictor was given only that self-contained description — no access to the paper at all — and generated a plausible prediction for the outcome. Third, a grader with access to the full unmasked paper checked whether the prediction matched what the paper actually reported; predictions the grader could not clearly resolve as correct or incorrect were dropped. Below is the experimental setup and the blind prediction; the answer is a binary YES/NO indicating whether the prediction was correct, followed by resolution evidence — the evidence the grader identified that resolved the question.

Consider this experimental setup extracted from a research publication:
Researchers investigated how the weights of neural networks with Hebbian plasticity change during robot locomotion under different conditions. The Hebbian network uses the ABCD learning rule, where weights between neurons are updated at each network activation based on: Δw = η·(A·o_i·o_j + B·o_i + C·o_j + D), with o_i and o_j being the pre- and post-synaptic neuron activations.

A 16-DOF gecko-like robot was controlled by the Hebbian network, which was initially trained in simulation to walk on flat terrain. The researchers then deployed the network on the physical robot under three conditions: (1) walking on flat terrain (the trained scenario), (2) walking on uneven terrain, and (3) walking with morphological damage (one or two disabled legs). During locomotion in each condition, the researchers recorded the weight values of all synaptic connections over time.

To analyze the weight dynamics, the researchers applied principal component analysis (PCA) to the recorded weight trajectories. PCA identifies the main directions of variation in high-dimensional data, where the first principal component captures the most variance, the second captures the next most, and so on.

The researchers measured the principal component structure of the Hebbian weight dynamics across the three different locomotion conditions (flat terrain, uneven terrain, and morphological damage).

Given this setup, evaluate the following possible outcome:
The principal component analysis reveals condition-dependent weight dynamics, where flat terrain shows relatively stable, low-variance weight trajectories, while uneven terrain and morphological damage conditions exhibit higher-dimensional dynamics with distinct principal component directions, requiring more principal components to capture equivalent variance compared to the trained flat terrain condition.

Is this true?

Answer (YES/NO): NO